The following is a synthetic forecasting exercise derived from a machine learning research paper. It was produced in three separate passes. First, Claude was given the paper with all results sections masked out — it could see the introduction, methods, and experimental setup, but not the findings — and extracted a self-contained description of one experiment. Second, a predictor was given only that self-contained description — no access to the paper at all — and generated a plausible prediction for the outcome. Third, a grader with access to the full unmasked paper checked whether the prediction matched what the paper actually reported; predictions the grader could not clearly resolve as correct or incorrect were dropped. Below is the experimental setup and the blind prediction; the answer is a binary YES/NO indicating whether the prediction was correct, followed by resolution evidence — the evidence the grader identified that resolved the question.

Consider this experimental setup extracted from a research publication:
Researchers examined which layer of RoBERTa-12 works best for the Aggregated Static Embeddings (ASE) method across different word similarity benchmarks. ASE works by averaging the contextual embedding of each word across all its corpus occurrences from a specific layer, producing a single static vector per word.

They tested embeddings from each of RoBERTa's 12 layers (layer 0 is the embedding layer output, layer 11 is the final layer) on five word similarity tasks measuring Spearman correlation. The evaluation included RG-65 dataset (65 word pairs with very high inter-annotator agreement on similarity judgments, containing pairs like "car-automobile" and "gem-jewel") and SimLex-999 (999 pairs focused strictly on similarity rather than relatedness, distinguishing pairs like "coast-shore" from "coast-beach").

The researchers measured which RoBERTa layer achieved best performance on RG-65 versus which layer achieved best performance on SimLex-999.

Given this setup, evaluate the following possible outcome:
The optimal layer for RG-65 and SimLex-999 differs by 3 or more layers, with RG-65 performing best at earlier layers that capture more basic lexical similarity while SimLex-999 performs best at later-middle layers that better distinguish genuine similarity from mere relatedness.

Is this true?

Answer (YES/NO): YES